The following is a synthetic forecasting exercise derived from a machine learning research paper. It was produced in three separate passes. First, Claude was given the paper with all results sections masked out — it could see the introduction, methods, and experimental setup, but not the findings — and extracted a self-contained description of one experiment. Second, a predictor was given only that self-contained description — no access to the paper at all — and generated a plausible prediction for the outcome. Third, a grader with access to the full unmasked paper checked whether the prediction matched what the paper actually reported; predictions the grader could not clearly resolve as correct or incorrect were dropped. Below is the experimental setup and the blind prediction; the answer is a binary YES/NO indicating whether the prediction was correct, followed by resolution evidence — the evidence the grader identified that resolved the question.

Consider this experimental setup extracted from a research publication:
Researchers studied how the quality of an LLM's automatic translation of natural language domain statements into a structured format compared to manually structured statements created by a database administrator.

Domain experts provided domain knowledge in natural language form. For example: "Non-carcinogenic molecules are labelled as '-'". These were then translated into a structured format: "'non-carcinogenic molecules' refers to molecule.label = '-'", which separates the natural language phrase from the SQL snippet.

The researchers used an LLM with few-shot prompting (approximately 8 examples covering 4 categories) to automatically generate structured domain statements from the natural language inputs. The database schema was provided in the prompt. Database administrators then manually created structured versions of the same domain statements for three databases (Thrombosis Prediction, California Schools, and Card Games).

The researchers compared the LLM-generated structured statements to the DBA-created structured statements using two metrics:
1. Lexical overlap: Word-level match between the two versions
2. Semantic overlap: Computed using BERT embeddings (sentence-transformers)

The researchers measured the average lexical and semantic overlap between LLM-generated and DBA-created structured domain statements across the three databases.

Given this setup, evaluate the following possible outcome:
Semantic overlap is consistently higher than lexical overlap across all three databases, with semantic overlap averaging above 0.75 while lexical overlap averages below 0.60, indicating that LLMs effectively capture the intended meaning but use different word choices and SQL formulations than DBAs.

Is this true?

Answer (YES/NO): NO